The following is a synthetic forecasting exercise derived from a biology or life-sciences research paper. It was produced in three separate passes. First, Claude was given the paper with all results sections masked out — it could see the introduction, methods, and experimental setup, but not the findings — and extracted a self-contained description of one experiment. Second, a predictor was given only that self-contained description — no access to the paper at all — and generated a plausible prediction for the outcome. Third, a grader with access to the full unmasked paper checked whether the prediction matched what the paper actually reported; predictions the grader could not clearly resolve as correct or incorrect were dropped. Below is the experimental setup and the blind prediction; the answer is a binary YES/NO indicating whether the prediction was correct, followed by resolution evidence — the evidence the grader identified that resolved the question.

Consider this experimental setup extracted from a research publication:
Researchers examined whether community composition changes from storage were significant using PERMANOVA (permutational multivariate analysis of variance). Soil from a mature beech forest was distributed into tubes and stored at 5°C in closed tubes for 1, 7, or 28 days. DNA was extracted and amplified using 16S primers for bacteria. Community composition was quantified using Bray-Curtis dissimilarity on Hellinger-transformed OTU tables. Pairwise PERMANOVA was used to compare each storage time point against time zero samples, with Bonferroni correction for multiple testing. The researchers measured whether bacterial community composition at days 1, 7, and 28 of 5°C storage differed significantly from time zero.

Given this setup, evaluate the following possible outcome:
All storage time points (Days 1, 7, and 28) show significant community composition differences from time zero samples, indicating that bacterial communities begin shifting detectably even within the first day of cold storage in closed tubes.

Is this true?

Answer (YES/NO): NO